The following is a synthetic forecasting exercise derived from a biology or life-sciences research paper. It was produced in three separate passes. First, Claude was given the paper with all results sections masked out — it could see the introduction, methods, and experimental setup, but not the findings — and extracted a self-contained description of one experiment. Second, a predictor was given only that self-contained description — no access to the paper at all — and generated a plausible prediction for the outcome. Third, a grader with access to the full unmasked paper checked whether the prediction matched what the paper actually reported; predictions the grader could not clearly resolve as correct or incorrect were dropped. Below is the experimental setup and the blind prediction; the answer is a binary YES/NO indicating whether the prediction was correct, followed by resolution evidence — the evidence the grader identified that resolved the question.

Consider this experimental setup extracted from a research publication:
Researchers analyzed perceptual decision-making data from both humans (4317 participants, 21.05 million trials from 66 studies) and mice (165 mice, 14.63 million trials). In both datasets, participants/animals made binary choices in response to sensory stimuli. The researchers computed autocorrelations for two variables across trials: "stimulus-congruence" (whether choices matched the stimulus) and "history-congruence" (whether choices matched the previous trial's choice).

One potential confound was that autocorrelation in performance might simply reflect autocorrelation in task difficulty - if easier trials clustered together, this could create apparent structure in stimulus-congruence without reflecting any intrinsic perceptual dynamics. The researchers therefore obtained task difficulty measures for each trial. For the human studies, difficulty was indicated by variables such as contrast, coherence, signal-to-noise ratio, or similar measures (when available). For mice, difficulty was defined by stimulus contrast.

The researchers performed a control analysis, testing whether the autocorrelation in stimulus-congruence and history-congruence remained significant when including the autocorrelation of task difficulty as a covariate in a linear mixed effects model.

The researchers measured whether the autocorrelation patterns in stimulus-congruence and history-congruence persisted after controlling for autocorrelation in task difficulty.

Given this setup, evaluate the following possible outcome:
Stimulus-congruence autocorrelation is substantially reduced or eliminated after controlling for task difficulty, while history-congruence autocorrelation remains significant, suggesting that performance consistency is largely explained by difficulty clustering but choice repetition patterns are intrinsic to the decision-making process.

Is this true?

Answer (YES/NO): NO